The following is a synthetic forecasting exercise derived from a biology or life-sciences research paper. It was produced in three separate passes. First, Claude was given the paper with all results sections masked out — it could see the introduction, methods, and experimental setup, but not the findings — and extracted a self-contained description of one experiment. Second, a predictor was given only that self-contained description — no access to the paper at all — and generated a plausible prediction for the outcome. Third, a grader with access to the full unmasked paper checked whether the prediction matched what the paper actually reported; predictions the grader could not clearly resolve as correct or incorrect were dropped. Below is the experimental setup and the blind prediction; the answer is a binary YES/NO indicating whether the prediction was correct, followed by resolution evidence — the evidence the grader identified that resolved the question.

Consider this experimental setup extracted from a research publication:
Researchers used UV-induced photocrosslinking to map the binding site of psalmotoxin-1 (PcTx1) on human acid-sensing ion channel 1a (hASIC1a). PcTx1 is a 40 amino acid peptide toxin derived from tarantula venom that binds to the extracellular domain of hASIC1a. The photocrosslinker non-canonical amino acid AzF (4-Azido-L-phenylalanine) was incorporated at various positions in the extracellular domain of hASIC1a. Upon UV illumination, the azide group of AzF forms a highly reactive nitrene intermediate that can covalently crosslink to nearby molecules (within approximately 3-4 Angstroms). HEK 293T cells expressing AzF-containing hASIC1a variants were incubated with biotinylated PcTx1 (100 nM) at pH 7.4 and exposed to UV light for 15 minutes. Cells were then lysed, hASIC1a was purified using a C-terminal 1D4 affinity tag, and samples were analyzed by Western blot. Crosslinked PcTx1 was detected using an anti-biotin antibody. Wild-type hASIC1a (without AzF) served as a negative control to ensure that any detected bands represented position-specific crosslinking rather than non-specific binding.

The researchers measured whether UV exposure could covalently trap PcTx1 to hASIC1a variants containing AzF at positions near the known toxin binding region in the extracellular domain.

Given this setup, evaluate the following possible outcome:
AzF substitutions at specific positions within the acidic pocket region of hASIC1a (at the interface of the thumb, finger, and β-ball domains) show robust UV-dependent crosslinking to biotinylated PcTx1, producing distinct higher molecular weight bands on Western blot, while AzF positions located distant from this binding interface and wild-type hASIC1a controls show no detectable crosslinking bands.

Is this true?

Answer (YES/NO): YES